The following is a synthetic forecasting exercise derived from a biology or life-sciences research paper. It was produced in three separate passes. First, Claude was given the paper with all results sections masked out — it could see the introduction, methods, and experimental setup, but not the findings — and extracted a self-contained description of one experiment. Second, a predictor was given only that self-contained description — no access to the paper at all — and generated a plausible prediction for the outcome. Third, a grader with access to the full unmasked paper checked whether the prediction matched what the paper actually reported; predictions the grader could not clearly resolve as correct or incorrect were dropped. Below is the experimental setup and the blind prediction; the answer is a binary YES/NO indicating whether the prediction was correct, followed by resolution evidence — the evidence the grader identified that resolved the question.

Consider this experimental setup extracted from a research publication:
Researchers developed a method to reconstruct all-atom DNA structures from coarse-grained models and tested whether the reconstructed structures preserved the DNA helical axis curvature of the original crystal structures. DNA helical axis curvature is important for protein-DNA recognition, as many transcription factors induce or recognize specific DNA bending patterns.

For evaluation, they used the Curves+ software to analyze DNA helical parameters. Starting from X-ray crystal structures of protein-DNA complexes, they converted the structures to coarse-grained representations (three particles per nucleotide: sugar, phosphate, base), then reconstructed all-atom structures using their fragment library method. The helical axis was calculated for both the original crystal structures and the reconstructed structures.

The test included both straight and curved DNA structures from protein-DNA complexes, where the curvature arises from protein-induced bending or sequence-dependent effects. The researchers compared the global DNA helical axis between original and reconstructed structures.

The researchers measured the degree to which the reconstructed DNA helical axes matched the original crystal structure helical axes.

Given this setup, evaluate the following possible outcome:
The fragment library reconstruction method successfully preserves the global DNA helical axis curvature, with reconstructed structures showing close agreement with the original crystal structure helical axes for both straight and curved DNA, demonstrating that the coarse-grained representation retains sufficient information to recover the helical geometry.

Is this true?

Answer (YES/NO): YES